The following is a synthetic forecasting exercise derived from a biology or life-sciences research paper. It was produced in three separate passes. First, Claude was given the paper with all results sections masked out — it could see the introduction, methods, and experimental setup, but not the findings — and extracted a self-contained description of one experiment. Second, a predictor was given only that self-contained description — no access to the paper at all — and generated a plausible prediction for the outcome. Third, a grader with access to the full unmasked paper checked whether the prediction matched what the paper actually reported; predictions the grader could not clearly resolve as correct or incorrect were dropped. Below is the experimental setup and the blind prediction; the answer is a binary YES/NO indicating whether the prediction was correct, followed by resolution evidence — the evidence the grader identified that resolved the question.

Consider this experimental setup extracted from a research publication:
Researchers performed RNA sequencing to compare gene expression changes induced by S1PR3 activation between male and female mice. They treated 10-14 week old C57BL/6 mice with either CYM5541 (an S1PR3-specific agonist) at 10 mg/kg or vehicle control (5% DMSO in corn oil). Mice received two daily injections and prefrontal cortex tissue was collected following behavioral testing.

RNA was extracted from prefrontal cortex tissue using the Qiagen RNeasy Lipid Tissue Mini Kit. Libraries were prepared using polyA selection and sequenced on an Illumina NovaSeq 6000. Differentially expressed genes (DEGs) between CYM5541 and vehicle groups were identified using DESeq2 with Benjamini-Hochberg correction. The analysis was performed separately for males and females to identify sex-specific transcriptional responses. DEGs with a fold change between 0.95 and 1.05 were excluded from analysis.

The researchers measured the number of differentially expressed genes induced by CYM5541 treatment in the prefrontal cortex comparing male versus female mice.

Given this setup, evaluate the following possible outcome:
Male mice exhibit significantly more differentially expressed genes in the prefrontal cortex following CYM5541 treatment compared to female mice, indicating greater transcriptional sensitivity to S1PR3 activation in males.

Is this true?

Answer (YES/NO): NO